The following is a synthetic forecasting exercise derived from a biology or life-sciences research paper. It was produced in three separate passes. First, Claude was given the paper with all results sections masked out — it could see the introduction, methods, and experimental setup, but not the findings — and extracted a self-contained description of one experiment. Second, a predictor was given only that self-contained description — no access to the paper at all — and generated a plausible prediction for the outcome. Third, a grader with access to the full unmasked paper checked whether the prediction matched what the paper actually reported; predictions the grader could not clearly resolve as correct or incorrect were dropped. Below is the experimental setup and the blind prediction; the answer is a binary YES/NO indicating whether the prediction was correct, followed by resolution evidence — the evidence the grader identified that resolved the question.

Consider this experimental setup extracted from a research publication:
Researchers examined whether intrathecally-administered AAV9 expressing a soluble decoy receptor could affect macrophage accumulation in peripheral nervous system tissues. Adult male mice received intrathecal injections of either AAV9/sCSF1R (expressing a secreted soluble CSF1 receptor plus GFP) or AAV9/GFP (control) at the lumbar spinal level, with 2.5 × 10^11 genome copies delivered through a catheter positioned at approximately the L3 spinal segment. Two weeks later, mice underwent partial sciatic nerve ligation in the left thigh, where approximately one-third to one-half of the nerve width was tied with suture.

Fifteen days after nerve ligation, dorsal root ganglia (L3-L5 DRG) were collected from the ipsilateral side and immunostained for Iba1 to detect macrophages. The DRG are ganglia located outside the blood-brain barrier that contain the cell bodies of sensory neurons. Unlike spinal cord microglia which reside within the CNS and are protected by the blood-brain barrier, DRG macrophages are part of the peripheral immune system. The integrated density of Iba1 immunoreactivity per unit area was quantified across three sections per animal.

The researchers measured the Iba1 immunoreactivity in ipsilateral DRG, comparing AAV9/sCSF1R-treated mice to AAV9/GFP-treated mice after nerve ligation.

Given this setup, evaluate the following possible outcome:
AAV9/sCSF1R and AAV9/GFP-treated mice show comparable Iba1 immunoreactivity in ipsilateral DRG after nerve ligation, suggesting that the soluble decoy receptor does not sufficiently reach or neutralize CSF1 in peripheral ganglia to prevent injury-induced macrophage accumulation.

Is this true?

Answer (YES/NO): NO